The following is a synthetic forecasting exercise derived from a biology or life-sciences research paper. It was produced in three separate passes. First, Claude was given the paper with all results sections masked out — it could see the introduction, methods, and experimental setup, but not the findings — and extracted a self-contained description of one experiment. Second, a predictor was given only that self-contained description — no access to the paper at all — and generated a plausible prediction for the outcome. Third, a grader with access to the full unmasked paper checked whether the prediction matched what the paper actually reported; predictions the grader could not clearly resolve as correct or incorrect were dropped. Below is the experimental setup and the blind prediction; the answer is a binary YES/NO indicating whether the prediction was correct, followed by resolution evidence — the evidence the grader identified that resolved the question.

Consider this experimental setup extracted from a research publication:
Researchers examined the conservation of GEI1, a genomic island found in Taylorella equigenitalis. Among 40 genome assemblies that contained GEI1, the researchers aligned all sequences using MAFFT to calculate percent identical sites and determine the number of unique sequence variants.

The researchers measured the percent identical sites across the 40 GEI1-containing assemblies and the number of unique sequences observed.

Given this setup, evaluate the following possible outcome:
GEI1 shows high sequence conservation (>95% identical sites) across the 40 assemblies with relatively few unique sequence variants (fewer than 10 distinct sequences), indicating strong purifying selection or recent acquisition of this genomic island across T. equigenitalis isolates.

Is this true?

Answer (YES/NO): YES